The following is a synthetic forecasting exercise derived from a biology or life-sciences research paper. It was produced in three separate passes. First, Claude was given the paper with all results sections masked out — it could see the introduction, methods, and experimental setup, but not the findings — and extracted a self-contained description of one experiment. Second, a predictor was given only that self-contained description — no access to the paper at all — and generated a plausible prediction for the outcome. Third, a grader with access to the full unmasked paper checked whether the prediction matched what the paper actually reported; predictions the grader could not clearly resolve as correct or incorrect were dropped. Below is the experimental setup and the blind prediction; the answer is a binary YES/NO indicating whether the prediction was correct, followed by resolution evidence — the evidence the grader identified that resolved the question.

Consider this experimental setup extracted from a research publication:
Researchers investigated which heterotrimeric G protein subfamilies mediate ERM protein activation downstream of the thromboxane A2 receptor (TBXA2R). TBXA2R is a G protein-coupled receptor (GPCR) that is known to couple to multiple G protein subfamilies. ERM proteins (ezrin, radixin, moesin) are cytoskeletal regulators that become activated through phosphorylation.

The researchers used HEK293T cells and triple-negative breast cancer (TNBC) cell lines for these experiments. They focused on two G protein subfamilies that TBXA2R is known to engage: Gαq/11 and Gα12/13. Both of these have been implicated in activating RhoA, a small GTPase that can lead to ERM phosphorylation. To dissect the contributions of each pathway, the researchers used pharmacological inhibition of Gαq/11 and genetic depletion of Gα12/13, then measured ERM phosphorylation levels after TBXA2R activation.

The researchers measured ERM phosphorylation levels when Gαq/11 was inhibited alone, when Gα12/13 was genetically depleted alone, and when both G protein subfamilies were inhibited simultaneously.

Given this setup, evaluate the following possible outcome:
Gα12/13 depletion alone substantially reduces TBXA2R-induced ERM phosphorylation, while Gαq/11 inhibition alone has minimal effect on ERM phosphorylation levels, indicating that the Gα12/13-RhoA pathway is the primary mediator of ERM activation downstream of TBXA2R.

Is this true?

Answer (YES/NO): NO